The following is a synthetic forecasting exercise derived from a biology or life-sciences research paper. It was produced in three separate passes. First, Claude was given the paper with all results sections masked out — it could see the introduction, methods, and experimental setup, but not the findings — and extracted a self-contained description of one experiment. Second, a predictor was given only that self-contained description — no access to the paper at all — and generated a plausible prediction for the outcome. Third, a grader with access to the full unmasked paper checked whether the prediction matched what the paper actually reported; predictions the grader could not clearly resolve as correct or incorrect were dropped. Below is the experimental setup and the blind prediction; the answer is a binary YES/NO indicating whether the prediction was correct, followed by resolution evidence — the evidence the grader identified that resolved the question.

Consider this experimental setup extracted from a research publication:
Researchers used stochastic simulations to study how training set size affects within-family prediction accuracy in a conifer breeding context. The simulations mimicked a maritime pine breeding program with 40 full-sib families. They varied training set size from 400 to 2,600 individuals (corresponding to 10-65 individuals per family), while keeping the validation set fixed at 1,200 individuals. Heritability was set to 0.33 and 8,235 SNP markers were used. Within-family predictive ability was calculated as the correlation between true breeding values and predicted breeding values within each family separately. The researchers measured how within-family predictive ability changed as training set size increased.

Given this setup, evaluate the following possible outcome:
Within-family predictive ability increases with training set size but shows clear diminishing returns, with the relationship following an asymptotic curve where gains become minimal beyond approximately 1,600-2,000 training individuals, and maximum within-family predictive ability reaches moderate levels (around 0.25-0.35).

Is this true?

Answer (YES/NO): NO